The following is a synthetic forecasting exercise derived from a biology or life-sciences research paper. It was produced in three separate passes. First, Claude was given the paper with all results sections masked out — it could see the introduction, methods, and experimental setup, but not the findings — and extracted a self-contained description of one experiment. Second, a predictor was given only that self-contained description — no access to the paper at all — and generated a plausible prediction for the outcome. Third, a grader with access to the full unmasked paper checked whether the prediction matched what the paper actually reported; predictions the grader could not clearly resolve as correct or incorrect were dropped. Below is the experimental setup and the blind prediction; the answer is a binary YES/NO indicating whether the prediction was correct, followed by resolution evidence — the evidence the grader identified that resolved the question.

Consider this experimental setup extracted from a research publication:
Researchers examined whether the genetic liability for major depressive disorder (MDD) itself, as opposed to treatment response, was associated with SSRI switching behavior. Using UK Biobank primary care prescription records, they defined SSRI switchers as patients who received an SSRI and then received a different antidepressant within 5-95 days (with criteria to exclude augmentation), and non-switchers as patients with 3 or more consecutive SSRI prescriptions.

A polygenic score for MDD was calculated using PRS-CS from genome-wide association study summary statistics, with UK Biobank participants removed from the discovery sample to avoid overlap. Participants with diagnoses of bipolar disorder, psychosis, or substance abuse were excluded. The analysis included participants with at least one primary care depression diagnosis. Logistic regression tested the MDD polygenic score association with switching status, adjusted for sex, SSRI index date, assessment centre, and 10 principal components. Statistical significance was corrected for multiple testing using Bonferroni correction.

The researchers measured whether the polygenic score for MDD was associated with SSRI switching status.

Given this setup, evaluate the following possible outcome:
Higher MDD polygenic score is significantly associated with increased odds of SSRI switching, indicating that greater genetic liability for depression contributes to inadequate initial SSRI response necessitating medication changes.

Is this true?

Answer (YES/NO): NO